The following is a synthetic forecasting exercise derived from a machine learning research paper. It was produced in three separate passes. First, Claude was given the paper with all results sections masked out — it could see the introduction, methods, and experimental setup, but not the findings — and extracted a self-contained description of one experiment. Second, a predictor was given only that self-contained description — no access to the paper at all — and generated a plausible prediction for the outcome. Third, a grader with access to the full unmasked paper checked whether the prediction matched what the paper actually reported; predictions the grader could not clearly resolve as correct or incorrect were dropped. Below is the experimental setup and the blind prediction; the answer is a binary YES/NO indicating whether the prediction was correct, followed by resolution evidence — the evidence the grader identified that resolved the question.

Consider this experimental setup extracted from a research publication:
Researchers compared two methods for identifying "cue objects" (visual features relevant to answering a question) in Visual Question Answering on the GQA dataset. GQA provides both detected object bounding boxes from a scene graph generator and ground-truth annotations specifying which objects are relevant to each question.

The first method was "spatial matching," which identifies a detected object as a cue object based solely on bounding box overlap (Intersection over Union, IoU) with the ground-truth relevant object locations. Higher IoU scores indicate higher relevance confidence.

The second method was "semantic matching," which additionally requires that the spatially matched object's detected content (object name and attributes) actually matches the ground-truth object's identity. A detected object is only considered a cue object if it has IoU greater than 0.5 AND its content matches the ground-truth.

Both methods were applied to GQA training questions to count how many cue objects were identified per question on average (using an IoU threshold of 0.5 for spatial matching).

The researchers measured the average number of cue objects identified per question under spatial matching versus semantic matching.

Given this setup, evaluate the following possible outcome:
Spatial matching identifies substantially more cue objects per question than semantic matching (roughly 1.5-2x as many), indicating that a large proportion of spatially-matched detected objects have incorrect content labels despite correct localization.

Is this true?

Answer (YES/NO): YES